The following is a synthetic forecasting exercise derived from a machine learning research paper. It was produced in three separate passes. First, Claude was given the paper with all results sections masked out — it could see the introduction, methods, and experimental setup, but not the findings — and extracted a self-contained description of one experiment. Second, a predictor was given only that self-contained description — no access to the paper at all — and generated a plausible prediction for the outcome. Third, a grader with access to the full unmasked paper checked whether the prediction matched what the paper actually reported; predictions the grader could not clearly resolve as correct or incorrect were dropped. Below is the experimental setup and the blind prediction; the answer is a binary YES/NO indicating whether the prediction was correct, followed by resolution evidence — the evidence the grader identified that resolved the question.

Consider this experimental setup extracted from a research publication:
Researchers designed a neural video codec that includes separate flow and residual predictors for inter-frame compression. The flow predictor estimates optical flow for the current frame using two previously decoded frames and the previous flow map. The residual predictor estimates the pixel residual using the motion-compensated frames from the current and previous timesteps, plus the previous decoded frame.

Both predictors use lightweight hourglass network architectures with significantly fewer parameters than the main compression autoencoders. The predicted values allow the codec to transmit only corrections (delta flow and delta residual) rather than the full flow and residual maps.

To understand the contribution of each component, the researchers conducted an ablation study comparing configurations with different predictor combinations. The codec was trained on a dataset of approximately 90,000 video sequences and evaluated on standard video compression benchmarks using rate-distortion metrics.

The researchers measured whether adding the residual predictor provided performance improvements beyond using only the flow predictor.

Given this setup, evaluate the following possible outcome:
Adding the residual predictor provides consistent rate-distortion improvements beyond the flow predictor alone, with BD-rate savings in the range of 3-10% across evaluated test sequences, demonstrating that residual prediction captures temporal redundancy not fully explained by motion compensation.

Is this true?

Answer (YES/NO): NO